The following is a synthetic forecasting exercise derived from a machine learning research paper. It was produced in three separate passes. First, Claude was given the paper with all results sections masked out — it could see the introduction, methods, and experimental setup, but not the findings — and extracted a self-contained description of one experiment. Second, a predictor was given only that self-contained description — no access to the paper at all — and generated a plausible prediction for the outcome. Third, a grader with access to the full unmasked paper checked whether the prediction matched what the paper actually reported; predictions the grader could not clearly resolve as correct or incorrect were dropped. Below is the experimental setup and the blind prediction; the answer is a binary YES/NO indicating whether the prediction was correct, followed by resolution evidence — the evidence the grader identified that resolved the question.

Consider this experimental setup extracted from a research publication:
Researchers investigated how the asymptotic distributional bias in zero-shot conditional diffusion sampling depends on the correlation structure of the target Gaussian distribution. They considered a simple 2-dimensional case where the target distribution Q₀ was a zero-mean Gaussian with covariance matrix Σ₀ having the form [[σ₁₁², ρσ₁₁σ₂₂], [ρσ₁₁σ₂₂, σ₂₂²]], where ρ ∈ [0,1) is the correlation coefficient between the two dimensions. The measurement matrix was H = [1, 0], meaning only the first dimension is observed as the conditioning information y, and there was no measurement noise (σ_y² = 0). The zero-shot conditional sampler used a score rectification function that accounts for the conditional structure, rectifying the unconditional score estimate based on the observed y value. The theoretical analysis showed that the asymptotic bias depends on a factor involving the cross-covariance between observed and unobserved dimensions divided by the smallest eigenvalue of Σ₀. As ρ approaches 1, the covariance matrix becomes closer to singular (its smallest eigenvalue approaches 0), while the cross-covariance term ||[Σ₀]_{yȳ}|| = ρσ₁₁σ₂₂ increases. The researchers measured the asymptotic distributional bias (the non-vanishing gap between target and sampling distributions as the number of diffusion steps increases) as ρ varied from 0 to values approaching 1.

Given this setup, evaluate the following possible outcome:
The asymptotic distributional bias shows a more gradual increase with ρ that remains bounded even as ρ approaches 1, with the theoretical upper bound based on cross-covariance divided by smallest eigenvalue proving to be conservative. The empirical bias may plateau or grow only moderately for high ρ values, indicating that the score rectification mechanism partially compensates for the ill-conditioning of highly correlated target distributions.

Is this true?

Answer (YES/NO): NO